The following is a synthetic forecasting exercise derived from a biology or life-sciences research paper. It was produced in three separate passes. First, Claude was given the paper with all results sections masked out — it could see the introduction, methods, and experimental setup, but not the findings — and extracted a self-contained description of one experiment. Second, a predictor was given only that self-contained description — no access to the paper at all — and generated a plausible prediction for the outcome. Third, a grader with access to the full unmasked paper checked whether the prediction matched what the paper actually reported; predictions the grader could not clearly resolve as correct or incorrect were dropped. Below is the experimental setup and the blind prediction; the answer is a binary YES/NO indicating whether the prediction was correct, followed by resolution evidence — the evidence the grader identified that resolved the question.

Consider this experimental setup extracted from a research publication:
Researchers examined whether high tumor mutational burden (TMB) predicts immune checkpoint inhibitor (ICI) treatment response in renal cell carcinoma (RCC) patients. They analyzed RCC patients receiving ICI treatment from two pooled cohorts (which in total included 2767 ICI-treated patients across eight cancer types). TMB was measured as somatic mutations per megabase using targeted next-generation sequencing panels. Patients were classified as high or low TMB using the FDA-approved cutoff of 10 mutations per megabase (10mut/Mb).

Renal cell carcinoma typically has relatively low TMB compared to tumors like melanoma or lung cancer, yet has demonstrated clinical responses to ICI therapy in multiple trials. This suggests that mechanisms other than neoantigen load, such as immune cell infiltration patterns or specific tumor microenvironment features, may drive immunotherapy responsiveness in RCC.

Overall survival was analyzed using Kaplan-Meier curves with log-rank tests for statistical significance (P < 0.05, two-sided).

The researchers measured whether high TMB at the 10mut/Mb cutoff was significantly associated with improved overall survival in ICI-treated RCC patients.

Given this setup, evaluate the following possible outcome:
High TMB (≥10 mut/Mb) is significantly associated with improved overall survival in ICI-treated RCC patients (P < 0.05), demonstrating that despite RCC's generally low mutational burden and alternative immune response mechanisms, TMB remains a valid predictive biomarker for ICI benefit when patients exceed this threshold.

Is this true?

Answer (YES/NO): NO